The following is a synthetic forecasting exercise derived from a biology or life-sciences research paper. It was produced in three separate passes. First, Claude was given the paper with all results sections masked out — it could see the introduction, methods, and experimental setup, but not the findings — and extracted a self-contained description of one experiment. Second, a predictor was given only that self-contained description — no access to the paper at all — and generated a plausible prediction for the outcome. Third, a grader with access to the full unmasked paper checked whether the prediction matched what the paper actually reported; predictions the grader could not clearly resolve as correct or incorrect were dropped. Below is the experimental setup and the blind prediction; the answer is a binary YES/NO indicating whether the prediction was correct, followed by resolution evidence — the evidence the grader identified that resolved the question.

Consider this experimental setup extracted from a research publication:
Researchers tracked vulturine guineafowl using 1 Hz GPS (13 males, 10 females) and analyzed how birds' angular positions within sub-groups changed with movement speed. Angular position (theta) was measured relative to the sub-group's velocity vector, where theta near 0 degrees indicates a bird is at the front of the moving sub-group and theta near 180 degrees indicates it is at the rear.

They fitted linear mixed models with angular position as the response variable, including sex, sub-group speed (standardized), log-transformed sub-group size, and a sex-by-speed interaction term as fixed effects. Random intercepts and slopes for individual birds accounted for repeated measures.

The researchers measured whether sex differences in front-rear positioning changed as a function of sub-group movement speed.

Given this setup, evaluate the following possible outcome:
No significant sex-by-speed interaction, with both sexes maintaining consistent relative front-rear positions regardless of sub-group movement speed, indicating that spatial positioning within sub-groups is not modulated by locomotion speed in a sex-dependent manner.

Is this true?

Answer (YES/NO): NO